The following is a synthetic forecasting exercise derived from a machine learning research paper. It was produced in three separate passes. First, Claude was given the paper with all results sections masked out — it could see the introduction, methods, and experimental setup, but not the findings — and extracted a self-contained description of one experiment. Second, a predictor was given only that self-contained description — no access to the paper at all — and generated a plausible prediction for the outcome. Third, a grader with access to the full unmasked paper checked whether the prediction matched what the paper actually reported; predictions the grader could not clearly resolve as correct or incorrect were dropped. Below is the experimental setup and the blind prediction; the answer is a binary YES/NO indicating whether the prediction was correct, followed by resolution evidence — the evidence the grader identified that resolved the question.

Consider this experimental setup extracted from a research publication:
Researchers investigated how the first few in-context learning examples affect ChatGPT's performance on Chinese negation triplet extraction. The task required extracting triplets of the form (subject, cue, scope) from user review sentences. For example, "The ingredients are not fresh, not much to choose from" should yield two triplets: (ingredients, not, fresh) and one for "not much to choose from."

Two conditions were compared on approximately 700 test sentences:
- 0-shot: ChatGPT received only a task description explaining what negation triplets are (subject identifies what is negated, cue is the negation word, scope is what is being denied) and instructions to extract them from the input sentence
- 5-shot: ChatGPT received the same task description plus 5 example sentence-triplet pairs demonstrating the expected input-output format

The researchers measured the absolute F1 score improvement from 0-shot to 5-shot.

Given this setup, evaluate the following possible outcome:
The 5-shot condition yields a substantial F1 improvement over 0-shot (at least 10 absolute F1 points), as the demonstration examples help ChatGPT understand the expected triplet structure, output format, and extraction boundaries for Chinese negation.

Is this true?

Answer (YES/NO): YES